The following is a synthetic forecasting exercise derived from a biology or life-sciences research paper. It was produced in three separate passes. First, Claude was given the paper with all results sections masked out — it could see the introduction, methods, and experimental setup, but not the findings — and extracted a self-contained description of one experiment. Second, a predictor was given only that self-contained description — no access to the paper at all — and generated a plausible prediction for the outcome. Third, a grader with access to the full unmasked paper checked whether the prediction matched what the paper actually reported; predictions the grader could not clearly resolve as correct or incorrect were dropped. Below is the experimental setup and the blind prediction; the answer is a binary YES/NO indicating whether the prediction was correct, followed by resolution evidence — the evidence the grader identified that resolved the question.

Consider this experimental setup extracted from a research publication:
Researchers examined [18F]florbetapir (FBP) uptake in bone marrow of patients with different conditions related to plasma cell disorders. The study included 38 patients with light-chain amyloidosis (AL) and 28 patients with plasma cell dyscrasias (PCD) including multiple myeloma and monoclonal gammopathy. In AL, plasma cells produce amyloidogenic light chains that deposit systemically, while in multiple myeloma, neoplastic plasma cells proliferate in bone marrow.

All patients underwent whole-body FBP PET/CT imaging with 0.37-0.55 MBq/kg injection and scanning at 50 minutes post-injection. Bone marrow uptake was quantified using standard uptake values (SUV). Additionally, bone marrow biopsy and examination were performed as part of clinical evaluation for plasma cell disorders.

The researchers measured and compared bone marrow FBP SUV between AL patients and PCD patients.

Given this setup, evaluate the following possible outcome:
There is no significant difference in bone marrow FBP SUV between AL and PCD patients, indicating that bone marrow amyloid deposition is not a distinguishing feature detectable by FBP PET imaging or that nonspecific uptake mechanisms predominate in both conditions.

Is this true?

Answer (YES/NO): YES